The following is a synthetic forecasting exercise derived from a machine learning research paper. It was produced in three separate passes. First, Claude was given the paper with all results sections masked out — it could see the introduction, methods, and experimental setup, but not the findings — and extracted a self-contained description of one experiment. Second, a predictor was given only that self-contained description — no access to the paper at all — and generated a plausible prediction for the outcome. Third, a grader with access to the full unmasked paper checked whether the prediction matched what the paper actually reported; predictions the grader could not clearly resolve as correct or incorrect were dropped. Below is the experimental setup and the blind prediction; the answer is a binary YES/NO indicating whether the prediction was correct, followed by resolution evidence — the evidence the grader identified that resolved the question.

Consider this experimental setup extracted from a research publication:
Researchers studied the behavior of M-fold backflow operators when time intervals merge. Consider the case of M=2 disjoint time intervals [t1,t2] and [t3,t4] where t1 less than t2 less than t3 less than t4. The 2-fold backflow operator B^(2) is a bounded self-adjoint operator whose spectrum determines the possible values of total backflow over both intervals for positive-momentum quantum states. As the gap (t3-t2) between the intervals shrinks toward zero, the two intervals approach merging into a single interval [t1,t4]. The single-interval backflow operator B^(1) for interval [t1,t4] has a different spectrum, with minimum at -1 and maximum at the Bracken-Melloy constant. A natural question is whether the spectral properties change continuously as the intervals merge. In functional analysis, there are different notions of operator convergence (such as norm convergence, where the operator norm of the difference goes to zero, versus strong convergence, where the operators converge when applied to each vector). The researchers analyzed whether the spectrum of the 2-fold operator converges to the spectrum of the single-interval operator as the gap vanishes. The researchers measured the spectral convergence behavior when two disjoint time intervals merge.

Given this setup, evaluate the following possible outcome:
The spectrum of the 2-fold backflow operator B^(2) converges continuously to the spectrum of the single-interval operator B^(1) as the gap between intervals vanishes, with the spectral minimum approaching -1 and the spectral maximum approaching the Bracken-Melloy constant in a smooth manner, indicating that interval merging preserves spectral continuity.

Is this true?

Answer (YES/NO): NO